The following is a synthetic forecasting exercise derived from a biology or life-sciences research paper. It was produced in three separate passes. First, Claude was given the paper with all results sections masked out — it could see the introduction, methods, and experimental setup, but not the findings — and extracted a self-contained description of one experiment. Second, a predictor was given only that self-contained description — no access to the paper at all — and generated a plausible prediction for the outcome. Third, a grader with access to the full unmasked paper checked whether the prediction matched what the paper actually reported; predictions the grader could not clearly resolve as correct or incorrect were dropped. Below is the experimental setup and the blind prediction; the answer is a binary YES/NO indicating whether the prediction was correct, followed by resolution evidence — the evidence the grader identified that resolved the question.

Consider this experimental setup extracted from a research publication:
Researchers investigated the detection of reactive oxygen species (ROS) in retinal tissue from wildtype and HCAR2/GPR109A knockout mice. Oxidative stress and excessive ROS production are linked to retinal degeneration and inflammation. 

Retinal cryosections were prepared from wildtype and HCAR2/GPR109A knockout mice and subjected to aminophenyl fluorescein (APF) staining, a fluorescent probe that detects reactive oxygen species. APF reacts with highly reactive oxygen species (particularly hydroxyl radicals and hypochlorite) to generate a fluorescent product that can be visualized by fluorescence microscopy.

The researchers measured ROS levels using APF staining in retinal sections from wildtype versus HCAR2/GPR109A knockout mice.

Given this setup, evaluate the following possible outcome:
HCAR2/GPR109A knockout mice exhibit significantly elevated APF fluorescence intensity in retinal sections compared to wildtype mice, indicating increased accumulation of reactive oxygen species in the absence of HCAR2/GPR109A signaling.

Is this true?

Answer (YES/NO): YES